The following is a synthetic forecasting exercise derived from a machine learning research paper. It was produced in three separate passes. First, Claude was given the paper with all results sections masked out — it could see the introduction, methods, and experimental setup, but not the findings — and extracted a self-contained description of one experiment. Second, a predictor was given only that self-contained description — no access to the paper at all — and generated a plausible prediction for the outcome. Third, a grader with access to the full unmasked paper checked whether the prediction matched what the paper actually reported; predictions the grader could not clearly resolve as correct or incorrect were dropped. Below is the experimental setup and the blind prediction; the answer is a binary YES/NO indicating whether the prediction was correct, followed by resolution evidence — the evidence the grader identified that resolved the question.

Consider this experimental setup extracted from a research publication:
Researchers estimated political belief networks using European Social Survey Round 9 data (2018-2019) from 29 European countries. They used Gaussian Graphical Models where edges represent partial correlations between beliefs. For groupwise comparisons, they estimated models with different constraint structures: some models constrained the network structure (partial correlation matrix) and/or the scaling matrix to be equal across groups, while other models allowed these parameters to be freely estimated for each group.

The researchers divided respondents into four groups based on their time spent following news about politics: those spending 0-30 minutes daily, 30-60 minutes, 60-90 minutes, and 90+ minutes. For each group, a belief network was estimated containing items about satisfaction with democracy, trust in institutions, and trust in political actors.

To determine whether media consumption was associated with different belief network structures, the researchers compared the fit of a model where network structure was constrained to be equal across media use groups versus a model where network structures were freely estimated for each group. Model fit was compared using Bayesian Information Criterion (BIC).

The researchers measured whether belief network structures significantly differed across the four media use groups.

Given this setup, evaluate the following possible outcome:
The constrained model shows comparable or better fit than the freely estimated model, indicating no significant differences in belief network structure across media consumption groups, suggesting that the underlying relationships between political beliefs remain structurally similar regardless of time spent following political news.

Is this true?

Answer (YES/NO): NO